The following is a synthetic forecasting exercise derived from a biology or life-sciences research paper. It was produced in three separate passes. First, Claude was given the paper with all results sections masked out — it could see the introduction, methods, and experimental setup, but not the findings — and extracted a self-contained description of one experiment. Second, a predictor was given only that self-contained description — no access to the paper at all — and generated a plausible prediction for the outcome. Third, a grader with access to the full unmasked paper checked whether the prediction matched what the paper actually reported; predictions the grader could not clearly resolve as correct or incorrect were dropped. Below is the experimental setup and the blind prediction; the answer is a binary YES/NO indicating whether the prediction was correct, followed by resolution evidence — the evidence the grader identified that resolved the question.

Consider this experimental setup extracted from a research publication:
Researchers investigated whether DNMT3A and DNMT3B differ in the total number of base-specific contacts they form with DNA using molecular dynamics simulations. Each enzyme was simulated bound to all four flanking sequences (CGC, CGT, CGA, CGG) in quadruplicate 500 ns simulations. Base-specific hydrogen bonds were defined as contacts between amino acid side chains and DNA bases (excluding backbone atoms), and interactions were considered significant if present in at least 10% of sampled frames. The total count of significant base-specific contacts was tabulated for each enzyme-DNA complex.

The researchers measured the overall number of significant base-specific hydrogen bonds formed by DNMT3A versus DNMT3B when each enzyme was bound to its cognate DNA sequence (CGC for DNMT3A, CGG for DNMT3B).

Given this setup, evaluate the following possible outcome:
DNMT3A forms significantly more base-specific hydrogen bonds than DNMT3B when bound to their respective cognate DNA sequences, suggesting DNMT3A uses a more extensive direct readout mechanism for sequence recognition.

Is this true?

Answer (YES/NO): YES